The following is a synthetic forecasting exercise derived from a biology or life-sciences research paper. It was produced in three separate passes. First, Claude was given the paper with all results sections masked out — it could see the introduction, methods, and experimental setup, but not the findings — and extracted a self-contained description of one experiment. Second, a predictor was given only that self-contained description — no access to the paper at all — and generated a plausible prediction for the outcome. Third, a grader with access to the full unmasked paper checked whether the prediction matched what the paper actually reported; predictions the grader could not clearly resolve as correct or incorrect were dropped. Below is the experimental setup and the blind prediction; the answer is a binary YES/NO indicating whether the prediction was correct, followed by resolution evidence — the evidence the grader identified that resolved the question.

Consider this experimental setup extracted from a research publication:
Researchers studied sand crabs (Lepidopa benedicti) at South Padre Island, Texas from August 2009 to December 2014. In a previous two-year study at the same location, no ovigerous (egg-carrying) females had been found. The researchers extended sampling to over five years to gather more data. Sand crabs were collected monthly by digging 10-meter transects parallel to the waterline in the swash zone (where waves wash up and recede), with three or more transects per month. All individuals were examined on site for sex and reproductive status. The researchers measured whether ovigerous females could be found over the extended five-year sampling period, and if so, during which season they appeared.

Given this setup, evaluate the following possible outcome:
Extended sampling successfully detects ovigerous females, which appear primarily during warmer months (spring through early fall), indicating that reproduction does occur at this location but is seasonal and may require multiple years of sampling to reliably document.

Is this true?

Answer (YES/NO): YES